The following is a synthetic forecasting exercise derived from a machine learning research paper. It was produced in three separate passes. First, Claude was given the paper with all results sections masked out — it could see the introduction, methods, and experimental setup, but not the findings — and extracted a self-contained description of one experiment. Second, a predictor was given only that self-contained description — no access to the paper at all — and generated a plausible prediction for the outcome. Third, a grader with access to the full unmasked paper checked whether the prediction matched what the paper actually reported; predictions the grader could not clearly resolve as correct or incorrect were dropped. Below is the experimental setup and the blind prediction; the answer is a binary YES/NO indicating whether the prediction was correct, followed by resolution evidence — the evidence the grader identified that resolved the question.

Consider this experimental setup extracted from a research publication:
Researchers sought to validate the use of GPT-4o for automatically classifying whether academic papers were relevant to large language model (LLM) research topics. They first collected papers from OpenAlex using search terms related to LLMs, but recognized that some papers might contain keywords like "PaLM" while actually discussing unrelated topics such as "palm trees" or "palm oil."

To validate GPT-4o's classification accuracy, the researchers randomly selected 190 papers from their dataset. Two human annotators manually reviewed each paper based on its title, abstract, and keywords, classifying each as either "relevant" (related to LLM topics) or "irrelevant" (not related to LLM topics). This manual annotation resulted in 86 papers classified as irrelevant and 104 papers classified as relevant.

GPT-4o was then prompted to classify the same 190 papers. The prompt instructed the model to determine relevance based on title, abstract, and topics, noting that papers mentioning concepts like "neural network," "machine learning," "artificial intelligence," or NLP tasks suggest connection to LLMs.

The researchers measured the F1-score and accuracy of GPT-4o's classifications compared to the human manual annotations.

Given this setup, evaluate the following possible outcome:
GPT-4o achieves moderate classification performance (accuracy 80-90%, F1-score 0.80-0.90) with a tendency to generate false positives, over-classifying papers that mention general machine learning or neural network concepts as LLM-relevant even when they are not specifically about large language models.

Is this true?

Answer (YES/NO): NO